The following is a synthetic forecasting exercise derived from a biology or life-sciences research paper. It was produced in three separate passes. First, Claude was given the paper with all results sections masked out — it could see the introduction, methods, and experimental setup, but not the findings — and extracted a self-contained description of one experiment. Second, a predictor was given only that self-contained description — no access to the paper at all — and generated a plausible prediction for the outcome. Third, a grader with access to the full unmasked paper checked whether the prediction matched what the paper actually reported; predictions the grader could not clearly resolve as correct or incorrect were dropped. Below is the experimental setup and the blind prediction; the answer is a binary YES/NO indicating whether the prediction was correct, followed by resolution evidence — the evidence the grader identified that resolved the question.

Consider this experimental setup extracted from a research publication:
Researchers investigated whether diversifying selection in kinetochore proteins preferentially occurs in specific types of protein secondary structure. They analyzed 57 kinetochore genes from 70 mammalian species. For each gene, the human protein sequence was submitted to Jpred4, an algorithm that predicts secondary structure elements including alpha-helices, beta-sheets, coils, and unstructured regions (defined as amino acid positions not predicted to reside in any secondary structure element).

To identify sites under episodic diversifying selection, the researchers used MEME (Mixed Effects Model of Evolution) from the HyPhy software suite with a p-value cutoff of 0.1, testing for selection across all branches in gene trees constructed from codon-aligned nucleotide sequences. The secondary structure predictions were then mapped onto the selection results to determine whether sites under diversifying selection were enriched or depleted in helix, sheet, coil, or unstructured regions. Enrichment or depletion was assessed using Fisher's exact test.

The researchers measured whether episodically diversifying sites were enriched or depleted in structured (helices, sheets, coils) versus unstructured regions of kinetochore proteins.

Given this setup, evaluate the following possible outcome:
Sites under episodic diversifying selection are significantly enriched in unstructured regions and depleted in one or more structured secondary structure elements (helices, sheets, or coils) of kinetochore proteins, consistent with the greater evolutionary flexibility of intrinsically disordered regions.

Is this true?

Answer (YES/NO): YES